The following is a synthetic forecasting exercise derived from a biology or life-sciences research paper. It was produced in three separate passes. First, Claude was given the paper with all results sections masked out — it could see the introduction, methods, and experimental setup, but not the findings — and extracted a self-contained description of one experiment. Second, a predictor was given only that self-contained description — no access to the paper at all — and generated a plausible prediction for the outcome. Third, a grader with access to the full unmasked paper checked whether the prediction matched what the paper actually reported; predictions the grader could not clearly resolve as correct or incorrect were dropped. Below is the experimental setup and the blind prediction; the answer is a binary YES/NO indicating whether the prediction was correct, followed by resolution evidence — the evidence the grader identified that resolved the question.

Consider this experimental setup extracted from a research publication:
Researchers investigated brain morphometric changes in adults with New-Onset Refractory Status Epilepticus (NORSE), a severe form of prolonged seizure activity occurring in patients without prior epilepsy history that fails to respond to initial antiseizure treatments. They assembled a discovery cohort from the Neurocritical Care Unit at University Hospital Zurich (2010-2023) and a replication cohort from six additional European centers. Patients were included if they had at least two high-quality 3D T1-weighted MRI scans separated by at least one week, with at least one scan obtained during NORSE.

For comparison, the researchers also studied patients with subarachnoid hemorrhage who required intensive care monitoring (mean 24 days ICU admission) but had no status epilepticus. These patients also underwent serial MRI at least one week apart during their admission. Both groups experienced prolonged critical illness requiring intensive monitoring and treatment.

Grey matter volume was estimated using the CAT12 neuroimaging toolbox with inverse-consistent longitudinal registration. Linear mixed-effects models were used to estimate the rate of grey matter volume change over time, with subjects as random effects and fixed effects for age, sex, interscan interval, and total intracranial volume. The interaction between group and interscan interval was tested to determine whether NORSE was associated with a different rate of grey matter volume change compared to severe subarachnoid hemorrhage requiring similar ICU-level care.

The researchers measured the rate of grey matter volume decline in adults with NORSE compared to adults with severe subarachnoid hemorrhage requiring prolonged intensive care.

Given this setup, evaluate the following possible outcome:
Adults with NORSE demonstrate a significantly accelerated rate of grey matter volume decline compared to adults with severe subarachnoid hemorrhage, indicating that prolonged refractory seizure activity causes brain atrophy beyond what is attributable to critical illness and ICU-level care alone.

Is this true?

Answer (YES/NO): YES